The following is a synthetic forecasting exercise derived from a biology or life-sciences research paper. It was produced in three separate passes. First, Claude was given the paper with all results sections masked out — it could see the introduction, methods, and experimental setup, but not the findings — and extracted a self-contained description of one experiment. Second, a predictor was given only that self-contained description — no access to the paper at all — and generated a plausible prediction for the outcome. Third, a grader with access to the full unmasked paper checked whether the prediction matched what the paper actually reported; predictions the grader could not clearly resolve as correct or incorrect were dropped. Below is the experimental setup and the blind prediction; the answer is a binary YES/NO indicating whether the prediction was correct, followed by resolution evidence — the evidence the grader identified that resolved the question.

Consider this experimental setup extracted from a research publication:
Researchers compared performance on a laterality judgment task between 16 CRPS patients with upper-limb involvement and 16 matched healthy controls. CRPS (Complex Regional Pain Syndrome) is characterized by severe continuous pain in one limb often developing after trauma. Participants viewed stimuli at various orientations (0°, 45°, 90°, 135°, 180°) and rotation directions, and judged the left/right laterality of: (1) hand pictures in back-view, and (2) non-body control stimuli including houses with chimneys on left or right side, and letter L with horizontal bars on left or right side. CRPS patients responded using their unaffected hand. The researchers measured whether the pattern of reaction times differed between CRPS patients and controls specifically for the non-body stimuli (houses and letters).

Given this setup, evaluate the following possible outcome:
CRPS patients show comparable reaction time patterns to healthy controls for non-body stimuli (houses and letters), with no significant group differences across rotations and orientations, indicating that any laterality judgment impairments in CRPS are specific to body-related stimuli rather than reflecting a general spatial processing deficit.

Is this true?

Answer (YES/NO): YES